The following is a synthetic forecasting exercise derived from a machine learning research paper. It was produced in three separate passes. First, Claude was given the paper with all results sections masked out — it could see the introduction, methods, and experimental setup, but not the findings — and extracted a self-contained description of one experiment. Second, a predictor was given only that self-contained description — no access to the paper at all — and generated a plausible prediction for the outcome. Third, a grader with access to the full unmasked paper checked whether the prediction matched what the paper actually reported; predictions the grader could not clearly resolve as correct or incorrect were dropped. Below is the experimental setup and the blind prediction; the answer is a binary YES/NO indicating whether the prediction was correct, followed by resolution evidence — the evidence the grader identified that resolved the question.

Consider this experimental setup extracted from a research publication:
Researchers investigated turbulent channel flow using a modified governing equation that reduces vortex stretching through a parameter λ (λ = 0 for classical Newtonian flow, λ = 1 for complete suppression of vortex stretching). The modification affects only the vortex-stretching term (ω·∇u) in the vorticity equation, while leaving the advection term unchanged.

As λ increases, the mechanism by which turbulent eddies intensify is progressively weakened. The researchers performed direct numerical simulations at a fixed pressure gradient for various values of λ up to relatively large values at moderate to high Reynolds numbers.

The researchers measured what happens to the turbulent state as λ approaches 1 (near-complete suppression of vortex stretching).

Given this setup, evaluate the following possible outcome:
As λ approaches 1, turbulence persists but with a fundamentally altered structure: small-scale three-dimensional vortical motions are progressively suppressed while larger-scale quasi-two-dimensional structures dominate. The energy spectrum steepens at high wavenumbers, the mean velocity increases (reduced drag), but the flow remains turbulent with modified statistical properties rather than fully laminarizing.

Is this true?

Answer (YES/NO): NO